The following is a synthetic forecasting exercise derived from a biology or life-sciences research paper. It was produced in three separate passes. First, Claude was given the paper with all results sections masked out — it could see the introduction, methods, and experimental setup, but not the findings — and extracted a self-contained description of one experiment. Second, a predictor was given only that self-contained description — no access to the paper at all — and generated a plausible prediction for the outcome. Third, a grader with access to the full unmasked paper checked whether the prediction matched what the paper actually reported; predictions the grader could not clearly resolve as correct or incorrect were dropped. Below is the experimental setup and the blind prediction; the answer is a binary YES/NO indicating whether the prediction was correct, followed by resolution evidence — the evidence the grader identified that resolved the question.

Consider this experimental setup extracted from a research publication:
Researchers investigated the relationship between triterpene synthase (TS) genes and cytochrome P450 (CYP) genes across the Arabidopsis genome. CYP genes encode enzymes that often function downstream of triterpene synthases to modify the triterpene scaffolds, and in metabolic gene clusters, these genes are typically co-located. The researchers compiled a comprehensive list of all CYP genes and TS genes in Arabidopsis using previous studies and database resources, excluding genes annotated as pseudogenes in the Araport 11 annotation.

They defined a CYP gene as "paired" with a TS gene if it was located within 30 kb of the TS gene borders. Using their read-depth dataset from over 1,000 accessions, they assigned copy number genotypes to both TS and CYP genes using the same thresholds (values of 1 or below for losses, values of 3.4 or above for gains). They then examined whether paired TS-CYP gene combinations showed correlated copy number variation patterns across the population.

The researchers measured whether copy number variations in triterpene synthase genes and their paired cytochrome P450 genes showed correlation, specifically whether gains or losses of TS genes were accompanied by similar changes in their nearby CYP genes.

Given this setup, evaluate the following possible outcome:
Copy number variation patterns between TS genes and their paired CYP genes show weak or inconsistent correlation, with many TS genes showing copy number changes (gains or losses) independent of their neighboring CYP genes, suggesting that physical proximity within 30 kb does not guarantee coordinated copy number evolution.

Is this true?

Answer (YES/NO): NO